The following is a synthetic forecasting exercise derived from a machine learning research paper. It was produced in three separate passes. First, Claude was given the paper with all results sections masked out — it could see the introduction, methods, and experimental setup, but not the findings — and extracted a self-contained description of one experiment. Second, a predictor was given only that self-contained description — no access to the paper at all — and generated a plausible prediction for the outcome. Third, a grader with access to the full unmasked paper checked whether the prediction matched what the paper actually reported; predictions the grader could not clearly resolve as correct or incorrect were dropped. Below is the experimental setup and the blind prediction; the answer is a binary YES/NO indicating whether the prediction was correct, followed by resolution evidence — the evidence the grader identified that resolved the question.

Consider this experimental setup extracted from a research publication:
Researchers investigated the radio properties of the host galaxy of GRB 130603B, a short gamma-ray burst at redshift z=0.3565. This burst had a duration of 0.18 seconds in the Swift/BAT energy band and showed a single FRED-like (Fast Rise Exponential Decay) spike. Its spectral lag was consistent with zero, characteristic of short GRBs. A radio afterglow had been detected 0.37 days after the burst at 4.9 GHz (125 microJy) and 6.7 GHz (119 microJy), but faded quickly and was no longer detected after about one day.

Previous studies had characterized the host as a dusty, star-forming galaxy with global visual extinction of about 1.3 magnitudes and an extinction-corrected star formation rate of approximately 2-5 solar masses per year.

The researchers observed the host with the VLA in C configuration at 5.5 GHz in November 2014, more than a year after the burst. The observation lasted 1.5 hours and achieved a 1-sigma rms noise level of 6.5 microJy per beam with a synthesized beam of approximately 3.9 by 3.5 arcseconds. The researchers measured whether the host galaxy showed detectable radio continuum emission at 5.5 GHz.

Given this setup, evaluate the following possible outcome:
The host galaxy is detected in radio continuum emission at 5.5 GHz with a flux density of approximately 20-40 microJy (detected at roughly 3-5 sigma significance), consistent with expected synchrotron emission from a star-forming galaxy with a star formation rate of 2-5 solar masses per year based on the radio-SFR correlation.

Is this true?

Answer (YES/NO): NO